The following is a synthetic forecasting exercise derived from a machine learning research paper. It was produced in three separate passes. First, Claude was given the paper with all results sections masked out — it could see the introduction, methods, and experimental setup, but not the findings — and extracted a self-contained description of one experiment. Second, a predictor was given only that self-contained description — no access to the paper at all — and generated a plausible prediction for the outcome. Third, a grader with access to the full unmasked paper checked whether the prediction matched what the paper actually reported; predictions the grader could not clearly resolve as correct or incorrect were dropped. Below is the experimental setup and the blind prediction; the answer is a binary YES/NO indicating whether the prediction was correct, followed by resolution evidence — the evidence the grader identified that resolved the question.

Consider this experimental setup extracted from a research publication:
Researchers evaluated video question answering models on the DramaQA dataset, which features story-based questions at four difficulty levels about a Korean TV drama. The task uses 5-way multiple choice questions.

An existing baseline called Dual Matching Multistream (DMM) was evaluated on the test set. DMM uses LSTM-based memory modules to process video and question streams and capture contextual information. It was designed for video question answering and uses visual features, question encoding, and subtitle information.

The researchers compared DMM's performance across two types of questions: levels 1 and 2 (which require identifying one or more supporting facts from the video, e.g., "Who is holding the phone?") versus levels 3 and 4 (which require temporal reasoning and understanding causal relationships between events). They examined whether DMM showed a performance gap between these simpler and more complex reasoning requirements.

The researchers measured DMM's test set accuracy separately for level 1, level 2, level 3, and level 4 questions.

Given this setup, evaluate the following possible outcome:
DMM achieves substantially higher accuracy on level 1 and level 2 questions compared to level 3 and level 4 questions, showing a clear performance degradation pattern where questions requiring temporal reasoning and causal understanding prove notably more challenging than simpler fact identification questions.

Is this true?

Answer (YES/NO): YES